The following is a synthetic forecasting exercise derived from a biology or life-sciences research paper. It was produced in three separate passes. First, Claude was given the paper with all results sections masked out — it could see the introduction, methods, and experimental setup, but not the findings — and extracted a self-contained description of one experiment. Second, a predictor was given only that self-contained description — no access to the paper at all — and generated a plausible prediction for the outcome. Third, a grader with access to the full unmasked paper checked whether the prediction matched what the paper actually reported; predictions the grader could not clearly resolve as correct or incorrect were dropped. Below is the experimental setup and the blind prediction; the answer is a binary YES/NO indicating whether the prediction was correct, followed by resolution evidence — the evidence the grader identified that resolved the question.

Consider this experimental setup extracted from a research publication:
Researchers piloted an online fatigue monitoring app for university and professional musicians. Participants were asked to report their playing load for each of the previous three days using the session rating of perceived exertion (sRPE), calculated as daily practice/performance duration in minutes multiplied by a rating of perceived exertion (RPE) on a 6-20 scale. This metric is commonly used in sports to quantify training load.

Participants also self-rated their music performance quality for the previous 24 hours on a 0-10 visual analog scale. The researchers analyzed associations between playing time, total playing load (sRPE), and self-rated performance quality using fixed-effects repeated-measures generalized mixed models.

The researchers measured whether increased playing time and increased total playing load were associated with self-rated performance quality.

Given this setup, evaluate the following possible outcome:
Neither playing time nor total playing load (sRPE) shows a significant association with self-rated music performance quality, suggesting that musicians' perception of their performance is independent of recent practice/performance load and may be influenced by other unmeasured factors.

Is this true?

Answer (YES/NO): NO